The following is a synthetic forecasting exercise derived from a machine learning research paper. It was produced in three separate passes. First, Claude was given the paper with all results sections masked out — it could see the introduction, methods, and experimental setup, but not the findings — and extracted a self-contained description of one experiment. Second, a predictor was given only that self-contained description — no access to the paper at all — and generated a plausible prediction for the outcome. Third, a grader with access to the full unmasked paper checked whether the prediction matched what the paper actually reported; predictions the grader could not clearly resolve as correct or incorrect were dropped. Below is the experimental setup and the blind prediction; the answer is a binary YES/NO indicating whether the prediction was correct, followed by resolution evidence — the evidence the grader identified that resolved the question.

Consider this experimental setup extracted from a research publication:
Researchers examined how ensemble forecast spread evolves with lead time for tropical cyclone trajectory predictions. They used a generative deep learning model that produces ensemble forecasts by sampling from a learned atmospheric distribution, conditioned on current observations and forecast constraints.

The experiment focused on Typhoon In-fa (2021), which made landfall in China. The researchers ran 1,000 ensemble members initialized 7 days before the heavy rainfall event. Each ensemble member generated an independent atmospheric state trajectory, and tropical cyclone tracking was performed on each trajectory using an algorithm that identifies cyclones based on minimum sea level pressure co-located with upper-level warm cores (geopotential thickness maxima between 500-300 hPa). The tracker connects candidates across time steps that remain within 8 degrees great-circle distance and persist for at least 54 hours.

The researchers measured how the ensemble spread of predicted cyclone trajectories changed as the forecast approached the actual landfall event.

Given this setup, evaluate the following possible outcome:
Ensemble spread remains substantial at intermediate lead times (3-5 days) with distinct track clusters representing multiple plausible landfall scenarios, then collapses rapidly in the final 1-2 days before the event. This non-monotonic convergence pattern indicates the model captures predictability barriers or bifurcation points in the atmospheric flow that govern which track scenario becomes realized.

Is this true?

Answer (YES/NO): NO